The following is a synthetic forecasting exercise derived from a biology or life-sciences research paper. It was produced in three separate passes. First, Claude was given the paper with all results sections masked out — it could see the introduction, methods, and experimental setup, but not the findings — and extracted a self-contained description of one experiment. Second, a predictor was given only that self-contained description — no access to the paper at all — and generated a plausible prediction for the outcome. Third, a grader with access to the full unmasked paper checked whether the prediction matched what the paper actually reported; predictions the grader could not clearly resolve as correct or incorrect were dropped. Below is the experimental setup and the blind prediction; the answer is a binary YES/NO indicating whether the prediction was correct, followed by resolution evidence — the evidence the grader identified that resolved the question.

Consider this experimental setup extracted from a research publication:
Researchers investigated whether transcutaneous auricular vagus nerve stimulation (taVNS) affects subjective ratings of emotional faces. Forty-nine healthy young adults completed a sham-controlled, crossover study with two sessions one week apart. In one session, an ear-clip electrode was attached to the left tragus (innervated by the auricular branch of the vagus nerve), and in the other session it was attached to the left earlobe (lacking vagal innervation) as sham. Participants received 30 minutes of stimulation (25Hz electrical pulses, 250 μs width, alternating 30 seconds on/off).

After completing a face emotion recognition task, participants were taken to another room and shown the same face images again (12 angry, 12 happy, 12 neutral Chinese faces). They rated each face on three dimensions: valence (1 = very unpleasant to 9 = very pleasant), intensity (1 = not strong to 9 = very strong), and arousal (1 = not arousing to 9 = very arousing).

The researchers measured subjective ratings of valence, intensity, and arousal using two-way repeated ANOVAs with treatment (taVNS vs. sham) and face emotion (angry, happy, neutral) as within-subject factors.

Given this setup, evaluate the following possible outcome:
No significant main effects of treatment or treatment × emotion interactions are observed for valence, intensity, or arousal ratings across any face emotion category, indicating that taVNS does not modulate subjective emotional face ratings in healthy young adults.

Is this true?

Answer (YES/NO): YES